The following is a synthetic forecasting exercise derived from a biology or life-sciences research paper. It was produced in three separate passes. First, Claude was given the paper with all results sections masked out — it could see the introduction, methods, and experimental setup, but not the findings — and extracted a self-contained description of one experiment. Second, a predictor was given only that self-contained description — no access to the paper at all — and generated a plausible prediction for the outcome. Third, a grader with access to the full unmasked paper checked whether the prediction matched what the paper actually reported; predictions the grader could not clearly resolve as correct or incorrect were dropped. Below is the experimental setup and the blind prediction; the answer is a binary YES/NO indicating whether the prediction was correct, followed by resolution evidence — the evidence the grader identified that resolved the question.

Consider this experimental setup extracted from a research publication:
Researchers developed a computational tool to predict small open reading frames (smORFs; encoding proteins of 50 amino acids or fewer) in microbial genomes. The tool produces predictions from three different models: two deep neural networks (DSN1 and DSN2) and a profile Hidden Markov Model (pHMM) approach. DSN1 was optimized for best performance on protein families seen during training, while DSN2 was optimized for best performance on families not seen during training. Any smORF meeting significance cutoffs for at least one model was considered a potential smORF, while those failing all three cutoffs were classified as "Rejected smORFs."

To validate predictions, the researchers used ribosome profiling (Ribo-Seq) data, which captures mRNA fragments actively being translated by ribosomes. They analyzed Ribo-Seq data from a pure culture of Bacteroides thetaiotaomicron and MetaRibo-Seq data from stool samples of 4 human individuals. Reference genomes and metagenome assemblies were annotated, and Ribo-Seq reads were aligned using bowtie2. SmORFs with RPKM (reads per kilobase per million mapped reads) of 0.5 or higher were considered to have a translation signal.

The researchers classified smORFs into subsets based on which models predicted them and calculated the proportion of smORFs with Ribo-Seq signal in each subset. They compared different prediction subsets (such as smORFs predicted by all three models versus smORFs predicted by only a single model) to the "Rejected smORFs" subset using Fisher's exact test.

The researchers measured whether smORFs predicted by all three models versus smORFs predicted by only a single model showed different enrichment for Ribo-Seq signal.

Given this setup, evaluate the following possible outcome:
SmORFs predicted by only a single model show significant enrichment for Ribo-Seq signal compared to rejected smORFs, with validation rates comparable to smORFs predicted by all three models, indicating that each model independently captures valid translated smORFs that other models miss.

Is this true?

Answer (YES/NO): NO